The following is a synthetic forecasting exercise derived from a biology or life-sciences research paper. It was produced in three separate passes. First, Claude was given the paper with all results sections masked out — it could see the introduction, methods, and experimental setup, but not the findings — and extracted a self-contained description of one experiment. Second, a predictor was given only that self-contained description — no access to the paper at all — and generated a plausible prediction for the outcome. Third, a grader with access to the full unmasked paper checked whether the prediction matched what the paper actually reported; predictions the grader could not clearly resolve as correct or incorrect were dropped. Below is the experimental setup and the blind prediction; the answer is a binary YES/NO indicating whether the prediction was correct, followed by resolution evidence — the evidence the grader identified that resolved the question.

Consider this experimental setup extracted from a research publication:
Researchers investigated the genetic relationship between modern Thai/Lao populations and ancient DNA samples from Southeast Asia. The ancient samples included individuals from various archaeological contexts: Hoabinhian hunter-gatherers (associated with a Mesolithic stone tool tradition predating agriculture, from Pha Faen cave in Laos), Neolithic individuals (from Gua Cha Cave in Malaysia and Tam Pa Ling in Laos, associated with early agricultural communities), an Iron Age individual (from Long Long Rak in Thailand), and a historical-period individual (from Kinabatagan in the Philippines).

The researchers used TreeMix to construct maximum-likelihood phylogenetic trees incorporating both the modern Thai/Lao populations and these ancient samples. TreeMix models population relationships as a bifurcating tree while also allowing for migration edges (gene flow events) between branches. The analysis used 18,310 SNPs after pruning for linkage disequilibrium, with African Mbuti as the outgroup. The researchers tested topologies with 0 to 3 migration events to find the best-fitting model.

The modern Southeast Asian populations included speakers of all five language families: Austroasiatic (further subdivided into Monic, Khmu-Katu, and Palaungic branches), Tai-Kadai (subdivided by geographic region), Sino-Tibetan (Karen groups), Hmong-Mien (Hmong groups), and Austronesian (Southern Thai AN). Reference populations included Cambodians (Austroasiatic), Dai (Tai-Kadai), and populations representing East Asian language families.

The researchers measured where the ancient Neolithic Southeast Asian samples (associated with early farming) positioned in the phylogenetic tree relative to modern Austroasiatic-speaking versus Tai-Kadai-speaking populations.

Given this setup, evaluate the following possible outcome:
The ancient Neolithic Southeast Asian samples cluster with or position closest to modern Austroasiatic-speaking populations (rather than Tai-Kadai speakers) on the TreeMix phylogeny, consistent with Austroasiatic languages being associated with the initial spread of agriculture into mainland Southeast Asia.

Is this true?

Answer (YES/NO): YES